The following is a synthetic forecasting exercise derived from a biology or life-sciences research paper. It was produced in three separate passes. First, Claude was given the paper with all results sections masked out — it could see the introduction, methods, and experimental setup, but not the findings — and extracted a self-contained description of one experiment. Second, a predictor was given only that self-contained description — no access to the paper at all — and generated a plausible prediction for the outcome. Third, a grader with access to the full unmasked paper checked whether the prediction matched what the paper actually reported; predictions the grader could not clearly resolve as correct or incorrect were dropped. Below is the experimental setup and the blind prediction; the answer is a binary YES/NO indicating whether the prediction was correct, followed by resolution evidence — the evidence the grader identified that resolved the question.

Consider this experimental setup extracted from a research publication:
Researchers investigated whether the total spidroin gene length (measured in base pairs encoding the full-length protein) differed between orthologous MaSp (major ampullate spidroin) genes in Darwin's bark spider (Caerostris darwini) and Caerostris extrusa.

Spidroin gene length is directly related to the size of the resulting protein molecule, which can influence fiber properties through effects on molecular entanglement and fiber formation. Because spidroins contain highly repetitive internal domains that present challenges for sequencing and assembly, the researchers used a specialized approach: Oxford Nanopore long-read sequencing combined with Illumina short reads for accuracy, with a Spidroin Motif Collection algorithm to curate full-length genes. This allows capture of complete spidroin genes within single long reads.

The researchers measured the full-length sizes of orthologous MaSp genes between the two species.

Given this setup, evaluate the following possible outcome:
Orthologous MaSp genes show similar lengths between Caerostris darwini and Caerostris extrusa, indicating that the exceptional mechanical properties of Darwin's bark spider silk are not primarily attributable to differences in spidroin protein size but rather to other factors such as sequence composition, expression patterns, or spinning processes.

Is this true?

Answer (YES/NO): YES